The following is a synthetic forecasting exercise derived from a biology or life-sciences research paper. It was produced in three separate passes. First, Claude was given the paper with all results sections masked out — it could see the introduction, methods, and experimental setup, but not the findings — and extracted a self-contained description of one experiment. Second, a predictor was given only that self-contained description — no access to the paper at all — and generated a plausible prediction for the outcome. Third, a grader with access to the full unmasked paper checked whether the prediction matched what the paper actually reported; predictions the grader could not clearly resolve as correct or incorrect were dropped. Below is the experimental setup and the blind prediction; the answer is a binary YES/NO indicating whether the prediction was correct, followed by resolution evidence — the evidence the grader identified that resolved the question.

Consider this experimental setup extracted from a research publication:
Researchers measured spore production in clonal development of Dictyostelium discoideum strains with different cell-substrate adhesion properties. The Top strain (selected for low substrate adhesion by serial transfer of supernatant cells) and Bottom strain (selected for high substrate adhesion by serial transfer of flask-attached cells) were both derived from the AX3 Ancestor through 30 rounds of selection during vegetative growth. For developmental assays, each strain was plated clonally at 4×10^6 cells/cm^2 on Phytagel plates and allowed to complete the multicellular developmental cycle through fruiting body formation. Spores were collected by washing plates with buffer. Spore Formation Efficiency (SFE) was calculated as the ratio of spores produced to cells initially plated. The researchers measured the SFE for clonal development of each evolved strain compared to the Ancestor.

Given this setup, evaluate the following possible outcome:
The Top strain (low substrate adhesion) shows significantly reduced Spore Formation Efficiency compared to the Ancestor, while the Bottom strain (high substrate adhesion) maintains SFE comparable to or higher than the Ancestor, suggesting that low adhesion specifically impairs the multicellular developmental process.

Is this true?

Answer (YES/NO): NO